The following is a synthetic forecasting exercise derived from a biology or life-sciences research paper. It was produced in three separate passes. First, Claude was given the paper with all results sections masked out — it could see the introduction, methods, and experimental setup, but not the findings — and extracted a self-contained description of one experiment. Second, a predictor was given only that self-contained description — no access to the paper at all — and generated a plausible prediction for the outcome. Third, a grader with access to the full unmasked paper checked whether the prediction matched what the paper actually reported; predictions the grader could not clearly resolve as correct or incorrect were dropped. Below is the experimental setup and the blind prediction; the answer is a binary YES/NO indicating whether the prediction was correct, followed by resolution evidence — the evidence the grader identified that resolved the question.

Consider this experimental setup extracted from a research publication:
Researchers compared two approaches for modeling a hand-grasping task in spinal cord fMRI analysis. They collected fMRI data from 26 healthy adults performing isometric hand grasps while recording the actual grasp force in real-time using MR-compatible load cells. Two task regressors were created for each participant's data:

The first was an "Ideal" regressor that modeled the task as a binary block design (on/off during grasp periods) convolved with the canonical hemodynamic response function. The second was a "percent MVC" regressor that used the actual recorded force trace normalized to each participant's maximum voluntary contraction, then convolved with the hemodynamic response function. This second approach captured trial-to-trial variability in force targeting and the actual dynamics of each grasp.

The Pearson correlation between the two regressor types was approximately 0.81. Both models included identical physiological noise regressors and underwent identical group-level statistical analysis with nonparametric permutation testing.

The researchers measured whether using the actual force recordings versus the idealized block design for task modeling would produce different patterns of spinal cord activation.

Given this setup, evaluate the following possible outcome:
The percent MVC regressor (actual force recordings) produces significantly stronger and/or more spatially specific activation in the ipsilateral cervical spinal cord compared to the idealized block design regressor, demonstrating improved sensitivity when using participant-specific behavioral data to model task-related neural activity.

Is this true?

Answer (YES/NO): NO